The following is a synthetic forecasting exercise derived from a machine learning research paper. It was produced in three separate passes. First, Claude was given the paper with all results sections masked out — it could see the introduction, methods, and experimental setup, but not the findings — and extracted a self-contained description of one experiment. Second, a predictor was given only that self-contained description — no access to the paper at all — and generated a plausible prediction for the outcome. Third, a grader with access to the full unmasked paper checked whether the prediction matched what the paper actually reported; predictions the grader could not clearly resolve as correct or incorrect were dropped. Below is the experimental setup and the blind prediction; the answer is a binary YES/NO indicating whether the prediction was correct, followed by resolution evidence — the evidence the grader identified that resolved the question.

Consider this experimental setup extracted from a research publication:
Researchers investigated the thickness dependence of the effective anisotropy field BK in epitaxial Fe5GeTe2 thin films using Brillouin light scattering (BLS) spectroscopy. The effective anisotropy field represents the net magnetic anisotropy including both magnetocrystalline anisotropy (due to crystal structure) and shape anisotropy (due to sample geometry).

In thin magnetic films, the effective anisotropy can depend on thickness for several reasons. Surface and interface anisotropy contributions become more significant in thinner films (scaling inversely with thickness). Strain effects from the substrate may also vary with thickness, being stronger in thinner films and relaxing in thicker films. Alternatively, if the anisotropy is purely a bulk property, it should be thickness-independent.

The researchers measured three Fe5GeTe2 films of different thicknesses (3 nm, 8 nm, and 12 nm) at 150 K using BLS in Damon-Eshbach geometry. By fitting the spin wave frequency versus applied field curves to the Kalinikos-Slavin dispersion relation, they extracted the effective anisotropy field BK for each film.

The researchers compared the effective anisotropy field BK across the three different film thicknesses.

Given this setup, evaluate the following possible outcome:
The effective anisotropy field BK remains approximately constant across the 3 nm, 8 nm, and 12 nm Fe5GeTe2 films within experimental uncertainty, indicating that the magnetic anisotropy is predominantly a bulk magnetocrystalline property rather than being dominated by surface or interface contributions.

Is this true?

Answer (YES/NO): NO